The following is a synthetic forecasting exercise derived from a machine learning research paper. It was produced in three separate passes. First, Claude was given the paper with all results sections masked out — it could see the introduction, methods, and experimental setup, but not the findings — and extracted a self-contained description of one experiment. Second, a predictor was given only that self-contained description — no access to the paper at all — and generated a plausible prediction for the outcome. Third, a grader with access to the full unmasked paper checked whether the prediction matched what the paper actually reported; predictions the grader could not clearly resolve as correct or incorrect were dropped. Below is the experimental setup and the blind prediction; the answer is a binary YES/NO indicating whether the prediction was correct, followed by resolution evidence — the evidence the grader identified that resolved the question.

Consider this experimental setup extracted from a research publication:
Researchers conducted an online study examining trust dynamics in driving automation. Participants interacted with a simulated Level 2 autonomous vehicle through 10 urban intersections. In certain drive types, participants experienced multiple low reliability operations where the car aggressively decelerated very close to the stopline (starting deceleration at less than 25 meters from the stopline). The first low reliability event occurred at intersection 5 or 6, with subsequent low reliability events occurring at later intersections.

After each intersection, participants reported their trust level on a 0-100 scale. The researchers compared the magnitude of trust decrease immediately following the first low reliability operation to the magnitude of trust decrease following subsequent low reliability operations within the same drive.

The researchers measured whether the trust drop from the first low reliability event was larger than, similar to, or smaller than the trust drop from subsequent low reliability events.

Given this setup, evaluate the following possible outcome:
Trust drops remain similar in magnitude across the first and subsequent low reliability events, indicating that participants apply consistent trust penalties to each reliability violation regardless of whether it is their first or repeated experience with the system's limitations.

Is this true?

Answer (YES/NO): NO